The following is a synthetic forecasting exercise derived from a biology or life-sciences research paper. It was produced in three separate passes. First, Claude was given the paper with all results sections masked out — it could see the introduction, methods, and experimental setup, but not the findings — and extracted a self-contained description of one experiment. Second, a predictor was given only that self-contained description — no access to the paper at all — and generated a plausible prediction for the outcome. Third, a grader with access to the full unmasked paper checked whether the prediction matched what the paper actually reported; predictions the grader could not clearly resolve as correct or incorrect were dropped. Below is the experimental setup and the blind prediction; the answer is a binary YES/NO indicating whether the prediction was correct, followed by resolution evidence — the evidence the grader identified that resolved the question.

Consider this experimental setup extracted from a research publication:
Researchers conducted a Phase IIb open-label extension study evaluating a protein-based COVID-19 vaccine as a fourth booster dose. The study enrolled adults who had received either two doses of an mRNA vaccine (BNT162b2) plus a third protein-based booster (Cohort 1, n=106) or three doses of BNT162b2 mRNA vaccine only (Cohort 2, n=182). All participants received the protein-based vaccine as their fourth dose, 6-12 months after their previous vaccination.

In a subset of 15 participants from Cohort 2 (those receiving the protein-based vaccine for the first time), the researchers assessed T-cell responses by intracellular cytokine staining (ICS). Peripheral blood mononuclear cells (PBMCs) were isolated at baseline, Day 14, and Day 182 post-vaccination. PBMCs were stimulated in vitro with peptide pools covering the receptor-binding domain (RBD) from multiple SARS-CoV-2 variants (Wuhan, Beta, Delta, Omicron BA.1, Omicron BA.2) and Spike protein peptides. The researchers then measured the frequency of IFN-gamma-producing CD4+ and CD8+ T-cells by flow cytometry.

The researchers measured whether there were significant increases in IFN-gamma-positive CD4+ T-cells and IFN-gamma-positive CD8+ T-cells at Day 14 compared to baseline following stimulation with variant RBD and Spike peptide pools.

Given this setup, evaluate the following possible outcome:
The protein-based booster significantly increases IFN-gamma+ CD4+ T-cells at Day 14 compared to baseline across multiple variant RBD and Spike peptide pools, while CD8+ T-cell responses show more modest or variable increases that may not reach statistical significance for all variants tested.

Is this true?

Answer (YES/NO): YES